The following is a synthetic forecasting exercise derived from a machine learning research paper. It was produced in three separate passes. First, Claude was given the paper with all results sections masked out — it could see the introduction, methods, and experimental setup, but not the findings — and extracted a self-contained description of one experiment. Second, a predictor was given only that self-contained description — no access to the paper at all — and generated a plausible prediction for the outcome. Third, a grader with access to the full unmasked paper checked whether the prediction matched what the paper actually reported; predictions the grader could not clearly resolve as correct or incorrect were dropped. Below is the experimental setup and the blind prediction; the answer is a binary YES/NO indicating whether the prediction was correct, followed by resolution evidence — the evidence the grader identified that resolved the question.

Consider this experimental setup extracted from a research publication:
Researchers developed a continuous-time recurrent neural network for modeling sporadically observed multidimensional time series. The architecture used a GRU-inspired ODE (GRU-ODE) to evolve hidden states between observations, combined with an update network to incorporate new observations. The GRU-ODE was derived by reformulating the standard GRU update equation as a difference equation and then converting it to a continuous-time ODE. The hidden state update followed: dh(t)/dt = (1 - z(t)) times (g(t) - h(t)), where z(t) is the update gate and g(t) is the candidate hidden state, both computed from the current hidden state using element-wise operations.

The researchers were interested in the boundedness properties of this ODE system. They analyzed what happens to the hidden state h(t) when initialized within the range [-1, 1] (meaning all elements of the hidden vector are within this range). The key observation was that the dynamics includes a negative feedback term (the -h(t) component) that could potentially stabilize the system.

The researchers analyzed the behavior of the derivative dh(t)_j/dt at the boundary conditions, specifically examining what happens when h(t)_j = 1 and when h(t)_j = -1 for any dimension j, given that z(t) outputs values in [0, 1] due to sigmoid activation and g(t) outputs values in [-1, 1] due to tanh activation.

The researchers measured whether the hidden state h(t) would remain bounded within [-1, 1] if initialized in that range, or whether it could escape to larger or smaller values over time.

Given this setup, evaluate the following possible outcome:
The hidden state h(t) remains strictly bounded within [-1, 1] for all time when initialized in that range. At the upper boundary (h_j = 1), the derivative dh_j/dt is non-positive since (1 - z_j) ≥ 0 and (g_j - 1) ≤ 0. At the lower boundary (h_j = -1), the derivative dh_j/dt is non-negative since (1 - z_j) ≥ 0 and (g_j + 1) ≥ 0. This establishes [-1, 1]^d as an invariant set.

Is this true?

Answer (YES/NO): YES